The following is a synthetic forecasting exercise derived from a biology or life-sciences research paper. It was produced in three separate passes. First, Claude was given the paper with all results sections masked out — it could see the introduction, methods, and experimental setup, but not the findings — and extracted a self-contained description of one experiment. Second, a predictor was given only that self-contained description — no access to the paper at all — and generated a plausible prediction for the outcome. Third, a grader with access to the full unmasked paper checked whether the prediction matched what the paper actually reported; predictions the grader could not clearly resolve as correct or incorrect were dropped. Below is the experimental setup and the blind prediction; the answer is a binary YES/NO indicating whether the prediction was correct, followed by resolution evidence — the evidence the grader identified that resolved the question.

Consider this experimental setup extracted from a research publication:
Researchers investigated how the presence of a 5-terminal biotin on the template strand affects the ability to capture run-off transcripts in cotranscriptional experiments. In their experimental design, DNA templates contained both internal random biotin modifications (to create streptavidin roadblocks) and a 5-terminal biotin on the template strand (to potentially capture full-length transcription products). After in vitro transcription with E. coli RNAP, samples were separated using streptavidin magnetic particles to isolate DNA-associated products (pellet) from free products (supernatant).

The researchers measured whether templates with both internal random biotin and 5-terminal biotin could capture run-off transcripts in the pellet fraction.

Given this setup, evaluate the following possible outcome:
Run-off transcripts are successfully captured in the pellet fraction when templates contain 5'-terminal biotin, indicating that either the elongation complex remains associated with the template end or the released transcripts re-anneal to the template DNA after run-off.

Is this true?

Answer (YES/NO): NO